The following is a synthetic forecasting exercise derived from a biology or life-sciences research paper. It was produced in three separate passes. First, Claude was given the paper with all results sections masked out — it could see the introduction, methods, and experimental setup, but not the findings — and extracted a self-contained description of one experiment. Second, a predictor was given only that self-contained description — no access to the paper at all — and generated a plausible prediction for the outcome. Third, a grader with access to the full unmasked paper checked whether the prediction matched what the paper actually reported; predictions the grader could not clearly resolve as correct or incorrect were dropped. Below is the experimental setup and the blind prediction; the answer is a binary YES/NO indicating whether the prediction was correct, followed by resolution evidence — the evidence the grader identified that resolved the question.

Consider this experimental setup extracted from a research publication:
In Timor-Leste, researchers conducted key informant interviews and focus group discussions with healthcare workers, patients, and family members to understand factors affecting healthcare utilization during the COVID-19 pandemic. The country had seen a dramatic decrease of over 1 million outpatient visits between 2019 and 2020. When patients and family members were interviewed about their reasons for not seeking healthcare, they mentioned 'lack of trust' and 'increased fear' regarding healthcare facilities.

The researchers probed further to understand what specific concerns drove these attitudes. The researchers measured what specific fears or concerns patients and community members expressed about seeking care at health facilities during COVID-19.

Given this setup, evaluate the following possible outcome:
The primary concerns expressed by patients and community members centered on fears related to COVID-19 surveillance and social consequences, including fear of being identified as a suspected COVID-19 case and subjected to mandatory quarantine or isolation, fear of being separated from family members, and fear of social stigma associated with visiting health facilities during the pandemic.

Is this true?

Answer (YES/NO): NO